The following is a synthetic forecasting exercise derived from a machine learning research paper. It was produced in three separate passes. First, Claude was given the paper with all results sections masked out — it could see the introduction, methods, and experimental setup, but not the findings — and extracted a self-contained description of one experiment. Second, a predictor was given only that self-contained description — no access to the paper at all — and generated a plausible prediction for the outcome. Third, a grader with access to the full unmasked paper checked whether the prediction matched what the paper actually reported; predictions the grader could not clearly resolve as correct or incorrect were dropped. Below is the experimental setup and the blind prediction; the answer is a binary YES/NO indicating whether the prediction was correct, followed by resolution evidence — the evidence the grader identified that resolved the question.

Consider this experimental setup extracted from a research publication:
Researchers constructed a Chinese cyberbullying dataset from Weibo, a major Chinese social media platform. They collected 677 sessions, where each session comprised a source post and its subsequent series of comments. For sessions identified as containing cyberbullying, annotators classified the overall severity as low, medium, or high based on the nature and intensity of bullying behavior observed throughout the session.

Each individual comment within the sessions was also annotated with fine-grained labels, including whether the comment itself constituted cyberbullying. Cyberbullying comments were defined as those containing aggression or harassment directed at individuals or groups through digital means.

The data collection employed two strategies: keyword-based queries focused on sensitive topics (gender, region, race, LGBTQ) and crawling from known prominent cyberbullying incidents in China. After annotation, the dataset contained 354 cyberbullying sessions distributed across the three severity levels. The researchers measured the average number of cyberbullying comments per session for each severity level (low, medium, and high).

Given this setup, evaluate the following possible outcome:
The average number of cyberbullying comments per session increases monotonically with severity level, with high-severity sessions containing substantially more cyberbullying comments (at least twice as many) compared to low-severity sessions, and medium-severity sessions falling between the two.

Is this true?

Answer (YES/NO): NO